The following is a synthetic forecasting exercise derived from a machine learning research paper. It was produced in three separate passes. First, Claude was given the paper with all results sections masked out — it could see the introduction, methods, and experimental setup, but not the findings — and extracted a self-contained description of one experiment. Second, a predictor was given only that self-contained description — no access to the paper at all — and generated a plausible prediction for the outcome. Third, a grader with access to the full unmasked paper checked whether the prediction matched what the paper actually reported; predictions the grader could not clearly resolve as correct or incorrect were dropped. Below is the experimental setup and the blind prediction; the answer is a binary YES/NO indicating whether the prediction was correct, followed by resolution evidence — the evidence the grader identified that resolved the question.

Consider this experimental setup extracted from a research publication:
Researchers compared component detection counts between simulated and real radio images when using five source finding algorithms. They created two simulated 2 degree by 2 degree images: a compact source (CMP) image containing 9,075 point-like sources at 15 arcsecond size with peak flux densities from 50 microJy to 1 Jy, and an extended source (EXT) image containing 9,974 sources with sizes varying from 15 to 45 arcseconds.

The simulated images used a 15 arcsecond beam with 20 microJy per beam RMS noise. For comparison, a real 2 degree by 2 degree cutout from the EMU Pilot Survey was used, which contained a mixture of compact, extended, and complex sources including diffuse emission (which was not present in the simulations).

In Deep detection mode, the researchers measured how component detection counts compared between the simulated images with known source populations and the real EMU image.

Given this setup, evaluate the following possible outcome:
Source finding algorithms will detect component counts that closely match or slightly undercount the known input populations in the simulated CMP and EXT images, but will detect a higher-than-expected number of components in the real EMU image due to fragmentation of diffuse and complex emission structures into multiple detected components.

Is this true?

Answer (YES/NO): NO